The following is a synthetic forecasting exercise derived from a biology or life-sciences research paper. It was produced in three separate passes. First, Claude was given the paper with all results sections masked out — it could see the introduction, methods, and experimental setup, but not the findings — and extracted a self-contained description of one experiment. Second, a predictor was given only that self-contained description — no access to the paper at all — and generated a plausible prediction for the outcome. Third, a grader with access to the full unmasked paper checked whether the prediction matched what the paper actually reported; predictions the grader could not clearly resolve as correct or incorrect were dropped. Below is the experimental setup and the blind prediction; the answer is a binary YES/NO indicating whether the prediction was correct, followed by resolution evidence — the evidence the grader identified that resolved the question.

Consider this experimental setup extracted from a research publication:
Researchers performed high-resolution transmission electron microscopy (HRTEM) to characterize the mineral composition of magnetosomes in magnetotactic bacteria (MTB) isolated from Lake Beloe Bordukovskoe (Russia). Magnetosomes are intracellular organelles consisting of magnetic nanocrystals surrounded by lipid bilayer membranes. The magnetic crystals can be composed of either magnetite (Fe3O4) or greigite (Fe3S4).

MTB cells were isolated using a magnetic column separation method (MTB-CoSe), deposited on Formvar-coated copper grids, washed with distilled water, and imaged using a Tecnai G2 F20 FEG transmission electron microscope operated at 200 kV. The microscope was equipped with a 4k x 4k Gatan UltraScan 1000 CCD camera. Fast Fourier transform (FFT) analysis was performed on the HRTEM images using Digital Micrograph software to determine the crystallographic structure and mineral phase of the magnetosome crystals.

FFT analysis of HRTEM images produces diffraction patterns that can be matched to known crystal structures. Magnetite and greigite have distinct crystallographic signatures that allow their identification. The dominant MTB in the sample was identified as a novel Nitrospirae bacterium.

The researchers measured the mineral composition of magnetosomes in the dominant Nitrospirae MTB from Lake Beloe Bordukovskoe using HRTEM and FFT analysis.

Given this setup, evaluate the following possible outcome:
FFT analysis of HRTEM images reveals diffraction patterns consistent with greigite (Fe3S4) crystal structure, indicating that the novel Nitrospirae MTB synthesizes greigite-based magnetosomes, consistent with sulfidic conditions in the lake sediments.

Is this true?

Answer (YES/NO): NO